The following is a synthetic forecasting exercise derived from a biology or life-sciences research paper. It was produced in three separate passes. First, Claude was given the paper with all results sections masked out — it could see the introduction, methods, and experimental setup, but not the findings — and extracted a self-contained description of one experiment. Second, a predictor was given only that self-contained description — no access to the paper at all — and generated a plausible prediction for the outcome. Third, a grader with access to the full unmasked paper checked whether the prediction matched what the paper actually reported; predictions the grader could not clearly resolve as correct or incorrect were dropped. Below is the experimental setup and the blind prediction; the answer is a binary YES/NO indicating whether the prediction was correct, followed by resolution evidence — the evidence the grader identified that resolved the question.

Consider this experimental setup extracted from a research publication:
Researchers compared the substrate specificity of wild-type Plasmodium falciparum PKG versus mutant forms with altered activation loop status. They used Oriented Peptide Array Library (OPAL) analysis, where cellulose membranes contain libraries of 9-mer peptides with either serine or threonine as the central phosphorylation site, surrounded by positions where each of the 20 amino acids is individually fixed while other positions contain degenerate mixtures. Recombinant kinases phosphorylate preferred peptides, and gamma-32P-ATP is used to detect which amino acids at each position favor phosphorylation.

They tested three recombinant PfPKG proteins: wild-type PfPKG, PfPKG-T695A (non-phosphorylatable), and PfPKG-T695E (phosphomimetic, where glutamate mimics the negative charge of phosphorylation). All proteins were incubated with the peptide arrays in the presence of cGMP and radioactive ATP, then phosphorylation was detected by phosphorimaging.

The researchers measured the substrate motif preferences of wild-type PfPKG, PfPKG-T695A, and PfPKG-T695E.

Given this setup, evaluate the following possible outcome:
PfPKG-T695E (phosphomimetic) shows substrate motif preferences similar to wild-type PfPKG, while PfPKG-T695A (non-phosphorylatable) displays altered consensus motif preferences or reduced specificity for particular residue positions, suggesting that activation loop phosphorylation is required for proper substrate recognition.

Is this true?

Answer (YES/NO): NO